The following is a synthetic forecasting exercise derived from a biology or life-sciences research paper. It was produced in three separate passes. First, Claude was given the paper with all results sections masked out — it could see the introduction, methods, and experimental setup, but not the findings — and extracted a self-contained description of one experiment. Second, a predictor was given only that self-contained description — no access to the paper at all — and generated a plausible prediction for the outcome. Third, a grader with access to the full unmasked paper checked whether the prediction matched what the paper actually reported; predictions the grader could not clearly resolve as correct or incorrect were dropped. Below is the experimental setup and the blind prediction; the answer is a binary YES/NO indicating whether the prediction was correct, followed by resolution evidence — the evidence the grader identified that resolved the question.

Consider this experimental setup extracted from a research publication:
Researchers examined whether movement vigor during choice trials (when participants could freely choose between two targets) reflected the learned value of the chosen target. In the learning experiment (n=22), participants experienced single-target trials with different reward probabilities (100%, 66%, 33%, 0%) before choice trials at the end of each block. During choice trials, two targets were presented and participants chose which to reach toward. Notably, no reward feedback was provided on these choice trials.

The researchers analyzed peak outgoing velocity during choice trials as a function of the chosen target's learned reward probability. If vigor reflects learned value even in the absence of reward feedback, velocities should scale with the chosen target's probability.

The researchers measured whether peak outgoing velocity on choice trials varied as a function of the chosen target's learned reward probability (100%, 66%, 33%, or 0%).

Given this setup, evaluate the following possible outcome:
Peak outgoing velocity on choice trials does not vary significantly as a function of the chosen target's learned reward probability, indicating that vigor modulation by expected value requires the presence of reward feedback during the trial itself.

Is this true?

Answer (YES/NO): NO